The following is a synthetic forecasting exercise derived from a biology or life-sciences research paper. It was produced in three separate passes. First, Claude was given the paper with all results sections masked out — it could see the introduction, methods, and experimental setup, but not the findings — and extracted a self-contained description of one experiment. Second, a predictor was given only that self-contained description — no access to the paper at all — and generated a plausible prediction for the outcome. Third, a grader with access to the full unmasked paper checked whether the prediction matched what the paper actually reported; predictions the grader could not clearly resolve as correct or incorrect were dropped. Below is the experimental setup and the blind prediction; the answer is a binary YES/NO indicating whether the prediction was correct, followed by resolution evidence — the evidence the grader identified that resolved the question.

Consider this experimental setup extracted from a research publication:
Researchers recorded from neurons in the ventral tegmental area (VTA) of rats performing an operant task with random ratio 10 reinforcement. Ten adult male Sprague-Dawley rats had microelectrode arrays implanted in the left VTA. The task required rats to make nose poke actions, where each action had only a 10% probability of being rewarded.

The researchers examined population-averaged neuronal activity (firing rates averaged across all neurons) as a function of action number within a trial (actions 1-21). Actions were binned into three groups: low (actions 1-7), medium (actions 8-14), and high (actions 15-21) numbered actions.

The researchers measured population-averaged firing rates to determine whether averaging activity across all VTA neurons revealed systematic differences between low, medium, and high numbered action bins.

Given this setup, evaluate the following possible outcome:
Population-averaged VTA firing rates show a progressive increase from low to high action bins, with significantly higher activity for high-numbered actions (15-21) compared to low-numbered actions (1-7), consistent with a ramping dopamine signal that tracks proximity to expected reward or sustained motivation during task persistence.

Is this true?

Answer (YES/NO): NO